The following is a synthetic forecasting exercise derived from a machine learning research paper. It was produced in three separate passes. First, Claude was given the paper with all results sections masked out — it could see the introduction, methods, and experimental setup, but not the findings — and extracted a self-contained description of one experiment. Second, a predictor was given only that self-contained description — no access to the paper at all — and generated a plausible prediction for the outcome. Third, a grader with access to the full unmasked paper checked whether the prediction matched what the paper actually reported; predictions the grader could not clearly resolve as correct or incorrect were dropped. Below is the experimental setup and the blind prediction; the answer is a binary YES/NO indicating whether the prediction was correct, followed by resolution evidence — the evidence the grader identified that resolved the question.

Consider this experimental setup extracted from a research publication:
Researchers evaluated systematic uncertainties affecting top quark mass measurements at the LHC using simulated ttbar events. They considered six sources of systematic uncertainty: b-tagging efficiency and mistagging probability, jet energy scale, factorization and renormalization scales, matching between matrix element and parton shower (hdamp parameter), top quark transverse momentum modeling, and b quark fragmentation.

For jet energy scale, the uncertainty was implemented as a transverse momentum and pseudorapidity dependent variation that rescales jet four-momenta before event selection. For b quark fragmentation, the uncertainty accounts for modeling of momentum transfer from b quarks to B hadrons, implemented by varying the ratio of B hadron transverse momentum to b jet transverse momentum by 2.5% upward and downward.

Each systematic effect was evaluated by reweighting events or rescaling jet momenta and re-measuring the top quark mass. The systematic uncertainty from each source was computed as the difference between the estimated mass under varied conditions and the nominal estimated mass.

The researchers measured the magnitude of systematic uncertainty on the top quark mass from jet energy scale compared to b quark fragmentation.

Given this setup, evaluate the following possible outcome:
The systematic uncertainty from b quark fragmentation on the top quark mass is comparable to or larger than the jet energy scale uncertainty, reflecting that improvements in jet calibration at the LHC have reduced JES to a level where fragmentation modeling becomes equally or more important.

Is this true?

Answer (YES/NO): NO